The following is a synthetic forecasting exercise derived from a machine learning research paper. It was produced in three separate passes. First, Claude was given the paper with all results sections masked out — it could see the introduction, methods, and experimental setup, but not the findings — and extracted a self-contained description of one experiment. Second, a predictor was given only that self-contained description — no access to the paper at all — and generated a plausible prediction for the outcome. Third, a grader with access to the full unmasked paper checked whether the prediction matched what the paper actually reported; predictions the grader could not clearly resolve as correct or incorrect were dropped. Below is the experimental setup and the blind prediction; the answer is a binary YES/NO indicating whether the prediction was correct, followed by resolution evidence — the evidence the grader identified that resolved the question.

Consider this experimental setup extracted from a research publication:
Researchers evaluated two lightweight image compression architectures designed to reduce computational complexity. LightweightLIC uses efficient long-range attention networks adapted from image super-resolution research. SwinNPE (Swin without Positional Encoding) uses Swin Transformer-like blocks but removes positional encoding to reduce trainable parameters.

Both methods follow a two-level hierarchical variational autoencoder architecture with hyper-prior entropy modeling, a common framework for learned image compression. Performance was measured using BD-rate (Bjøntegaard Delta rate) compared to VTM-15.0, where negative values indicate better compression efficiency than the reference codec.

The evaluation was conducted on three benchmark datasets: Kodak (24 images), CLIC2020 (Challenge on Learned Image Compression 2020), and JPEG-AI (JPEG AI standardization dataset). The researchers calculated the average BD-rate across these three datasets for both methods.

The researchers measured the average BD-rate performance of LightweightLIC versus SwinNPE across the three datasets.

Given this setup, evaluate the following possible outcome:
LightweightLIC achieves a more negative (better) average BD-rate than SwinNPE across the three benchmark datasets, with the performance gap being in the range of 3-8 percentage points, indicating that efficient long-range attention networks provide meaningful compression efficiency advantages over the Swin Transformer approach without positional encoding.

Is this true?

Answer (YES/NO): YES